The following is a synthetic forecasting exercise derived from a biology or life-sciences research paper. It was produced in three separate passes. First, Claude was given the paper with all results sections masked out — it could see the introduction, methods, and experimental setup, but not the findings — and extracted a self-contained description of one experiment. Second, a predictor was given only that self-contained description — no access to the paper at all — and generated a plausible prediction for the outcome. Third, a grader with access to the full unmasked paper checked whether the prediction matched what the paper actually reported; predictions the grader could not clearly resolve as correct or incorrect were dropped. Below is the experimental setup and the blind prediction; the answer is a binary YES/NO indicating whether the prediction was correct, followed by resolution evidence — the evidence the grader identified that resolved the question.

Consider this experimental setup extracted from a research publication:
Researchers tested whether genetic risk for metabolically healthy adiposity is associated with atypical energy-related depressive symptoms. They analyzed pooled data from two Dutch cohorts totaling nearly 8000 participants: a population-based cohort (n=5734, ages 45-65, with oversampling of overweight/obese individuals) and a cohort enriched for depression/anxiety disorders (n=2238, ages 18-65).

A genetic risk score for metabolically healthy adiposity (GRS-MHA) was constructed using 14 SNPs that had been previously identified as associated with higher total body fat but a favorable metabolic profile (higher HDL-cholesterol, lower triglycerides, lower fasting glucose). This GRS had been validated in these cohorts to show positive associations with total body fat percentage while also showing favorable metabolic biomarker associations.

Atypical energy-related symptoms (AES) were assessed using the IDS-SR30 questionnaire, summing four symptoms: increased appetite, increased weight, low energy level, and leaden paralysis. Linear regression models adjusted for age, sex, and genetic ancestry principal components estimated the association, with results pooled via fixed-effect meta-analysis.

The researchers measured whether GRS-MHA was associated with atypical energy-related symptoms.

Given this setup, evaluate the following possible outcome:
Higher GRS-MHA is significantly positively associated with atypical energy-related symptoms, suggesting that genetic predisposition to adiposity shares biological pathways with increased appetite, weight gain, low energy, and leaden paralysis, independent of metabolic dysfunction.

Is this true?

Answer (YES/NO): NO